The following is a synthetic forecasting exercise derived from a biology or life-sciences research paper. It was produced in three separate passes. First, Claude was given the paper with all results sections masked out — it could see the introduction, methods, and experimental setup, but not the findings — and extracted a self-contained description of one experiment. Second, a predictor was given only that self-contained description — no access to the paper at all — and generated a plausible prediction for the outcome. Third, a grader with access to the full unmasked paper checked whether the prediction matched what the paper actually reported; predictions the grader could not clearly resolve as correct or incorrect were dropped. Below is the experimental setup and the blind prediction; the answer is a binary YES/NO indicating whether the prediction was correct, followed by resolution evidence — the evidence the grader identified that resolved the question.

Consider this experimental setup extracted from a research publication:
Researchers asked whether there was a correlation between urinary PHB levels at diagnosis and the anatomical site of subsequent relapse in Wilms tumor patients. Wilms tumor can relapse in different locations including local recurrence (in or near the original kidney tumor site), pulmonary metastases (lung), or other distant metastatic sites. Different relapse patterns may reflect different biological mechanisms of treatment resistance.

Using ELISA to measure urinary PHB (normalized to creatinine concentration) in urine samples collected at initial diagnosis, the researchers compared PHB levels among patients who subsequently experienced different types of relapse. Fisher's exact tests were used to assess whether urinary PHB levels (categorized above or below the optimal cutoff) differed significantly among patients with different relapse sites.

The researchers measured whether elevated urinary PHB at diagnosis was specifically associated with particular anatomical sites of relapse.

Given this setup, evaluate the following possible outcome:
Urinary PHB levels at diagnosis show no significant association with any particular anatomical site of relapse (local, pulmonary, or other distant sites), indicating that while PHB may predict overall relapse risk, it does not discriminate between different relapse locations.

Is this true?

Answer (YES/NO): NO